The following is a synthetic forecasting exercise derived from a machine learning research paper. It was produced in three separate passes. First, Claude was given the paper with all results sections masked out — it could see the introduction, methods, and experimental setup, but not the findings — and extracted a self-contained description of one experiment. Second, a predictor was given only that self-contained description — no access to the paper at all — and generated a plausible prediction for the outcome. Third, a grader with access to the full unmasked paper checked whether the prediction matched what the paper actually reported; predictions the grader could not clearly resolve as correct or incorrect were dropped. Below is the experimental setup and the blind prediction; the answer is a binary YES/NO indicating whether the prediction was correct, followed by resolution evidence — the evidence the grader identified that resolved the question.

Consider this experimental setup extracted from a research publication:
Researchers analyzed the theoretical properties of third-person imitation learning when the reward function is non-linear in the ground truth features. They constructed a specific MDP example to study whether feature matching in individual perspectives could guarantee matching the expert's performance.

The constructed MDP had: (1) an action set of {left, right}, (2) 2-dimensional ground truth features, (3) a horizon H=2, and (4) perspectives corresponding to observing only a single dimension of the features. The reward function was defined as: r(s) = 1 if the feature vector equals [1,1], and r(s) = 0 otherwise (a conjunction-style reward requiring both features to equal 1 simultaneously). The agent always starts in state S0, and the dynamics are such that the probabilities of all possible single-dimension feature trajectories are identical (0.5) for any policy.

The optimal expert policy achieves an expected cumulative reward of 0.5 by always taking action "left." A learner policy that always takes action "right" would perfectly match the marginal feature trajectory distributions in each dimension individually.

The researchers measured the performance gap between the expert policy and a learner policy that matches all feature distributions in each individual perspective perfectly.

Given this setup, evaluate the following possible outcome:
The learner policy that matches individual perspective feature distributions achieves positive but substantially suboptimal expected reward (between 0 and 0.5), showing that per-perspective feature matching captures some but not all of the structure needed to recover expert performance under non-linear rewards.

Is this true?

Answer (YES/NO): NO